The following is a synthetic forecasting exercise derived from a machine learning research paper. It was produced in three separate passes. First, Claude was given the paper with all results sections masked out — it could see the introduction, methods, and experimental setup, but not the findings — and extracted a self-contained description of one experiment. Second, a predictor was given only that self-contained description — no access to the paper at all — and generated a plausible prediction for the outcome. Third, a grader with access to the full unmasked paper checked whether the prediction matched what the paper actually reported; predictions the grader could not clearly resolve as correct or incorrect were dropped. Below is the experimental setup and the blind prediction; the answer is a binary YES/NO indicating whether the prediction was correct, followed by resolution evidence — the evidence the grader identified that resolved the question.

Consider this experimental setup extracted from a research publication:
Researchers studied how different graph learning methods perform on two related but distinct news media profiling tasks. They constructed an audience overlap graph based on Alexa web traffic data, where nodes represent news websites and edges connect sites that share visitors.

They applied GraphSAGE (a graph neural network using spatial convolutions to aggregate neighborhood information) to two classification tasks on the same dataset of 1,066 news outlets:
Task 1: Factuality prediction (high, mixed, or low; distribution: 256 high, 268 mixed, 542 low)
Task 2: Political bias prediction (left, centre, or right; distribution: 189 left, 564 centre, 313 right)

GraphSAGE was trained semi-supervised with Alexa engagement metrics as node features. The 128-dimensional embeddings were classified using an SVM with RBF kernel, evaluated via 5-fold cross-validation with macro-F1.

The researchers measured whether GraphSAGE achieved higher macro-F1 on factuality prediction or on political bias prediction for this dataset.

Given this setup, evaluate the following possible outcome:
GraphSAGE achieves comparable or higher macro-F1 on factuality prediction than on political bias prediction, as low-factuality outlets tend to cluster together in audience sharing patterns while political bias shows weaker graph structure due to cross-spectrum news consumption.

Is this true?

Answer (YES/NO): YES